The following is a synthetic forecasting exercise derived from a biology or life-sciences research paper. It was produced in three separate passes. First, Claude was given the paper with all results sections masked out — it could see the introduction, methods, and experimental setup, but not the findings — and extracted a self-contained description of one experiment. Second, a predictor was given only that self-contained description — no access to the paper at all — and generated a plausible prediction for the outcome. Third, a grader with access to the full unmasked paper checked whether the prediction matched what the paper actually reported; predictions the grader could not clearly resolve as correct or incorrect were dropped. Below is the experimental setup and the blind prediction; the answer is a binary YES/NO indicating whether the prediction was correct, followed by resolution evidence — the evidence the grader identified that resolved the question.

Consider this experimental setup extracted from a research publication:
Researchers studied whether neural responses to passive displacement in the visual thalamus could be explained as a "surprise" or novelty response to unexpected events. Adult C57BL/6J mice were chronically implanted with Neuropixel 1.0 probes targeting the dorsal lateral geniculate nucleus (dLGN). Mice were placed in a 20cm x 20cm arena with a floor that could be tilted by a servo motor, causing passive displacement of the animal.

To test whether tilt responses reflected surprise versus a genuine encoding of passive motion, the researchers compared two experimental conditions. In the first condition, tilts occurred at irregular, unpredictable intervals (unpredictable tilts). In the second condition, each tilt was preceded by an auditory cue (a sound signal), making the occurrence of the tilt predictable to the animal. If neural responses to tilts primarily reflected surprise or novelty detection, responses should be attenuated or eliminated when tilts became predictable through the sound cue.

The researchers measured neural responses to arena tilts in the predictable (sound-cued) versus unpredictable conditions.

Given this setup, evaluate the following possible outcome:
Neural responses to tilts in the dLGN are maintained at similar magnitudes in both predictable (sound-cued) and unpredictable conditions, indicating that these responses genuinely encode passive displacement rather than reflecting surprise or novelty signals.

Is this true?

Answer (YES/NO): YES